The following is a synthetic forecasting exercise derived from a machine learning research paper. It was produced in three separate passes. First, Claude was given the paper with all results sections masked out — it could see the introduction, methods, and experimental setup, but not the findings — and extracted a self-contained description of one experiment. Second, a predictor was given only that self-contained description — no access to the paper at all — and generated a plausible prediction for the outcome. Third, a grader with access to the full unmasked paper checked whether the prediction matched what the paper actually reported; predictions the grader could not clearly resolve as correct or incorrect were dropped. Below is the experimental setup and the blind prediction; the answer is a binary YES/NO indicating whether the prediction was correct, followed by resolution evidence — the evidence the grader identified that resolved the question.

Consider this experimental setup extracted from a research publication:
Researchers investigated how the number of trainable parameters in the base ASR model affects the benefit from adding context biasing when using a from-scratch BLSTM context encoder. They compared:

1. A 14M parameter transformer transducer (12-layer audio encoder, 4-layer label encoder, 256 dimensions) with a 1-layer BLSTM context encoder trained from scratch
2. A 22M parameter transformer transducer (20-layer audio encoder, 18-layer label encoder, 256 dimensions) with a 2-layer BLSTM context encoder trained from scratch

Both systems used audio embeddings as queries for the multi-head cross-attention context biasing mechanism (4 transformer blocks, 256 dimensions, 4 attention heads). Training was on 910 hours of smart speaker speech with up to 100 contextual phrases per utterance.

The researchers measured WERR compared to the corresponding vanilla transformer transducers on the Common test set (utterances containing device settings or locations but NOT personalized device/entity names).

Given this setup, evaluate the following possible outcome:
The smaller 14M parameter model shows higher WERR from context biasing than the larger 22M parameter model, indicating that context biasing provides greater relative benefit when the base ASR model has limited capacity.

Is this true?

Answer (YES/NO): NO